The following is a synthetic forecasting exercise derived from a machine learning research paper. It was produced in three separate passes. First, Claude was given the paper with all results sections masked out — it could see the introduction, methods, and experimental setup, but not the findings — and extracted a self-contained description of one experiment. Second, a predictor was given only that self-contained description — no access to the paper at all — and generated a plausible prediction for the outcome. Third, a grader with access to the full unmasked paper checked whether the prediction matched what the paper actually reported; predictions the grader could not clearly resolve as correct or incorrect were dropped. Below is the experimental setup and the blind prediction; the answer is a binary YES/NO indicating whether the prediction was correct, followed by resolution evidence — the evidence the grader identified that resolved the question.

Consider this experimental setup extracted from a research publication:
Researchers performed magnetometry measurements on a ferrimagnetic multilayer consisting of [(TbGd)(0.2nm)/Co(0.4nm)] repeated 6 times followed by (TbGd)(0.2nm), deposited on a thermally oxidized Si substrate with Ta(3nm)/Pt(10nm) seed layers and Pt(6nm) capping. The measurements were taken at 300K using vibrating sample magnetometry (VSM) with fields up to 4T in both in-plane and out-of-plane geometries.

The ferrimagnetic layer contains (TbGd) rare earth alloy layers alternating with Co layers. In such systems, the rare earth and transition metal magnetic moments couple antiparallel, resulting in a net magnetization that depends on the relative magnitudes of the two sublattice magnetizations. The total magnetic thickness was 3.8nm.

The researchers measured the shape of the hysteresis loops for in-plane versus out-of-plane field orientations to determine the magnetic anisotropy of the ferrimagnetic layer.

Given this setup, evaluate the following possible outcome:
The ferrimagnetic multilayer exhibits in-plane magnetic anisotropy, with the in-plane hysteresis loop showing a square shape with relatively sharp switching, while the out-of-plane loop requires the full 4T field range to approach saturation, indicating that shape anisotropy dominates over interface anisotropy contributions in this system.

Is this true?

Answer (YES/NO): NO